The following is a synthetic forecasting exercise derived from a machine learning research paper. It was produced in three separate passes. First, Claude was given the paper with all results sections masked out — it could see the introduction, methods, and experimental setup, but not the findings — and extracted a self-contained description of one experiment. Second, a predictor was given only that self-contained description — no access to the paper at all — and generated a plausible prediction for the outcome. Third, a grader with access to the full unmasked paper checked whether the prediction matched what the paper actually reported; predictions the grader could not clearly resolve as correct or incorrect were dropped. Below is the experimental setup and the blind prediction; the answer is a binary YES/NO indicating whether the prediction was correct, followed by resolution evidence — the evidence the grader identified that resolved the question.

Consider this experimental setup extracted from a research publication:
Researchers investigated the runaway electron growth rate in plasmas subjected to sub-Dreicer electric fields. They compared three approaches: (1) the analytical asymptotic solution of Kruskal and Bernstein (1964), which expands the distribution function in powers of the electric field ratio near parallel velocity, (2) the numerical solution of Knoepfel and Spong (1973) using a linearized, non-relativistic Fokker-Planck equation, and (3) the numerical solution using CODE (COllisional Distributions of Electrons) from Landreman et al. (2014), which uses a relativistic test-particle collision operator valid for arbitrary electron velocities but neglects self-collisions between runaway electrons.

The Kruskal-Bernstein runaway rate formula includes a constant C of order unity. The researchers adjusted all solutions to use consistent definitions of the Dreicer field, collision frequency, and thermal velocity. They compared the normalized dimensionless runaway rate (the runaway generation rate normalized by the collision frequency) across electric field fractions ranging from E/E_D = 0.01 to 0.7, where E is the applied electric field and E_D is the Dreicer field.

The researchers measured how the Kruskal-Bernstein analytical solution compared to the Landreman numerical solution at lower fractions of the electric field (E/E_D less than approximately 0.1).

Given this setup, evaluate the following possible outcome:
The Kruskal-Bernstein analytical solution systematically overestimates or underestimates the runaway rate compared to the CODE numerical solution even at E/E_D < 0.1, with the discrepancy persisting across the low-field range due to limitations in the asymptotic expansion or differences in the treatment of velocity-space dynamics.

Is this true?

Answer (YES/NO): NO